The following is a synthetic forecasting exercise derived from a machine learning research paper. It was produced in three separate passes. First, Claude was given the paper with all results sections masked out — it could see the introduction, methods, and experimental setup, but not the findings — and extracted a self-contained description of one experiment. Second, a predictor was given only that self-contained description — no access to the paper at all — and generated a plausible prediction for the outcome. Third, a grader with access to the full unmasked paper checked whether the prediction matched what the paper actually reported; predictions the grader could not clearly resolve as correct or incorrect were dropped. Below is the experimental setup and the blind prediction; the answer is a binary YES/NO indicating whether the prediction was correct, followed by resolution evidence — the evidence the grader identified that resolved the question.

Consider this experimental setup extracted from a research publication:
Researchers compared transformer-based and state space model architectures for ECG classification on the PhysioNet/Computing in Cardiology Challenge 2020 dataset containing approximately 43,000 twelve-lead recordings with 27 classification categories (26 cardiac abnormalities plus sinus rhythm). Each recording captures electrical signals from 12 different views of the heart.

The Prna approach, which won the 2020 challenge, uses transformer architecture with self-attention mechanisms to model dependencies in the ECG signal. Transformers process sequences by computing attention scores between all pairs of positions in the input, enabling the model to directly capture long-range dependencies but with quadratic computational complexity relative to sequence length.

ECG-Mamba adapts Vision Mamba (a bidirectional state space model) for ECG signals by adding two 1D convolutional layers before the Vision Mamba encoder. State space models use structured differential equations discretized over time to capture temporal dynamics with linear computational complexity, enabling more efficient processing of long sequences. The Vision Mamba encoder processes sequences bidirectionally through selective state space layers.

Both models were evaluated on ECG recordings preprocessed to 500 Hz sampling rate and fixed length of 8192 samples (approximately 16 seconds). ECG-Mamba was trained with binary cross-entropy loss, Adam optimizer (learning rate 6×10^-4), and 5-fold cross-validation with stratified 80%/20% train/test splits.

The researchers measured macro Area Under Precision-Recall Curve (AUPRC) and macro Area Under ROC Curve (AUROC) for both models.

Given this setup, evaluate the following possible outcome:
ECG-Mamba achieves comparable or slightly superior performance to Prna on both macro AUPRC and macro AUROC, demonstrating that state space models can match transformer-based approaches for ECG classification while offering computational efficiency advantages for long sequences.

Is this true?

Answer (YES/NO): YES